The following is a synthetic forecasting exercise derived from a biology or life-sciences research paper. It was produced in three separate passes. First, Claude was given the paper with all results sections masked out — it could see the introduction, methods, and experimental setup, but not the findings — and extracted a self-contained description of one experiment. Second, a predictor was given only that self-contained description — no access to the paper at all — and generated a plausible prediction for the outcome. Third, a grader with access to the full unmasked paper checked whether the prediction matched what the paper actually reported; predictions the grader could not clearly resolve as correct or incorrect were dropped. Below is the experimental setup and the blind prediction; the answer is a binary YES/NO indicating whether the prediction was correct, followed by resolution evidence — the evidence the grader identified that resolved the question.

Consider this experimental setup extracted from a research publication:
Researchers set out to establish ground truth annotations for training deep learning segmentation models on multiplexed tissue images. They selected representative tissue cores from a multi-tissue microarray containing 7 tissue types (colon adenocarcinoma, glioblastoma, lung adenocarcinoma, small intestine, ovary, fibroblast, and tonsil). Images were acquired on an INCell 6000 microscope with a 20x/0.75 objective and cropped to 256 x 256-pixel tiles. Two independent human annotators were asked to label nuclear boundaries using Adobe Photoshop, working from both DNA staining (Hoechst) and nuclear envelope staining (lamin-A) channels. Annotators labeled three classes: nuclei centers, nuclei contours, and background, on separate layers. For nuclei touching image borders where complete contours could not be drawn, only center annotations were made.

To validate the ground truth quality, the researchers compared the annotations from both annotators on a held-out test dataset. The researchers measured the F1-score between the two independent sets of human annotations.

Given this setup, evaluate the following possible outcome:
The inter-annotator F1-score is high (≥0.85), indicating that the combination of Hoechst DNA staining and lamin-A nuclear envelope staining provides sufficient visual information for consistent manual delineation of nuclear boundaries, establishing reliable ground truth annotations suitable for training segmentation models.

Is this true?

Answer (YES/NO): NO